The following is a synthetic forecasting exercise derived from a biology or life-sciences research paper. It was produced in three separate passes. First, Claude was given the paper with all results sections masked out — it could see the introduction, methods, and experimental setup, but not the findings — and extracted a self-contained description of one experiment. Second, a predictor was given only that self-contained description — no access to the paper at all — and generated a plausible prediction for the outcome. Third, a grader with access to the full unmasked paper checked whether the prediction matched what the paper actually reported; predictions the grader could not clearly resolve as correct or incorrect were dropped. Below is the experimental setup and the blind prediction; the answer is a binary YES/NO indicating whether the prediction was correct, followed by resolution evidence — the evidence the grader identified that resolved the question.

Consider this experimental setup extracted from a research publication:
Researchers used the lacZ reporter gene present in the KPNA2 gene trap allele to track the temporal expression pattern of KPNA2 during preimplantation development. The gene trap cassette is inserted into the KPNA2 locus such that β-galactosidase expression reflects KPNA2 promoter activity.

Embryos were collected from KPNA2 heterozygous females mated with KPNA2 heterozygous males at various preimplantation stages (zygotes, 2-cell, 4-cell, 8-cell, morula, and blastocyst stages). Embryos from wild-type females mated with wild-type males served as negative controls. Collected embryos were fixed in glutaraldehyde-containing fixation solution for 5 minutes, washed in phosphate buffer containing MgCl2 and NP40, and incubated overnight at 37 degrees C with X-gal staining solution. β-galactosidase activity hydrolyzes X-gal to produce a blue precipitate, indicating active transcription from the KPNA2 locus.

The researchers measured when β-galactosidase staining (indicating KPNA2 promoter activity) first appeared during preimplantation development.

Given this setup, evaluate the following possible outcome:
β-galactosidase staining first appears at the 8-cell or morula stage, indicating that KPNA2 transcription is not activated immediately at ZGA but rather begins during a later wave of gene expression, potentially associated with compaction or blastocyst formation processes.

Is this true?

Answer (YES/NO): NO